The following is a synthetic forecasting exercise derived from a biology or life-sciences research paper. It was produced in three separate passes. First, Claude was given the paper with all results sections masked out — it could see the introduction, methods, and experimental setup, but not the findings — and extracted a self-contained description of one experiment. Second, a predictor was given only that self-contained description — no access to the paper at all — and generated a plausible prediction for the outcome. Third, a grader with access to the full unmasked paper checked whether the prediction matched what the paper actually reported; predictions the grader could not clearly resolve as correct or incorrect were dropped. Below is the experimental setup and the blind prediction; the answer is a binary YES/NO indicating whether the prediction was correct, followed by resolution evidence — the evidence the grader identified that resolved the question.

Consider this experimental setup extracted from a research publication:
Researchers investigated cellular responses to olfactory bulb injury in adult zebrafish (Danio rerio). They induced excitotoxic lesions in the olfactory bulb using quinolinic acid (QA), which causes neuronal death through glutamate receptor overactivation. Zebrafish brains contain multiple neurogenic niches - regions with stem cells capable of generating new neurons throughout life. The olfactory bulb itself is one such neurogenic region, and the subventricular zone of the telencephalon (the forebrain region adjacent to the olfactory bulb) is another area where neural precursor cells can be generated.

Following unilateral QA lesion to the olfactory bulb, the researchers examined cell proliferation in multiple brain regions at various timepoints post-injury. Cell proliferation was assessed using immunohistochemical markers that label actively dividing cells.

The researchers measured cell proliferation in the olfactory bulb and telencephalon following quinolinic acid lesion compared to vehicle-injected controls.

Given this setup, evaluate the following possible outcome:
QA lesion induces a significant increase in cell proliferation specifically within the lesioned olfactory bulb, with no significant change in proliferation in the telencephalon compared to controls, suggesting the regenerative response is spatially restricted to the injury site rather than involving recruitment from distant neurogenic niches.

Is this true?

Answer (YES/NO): NO